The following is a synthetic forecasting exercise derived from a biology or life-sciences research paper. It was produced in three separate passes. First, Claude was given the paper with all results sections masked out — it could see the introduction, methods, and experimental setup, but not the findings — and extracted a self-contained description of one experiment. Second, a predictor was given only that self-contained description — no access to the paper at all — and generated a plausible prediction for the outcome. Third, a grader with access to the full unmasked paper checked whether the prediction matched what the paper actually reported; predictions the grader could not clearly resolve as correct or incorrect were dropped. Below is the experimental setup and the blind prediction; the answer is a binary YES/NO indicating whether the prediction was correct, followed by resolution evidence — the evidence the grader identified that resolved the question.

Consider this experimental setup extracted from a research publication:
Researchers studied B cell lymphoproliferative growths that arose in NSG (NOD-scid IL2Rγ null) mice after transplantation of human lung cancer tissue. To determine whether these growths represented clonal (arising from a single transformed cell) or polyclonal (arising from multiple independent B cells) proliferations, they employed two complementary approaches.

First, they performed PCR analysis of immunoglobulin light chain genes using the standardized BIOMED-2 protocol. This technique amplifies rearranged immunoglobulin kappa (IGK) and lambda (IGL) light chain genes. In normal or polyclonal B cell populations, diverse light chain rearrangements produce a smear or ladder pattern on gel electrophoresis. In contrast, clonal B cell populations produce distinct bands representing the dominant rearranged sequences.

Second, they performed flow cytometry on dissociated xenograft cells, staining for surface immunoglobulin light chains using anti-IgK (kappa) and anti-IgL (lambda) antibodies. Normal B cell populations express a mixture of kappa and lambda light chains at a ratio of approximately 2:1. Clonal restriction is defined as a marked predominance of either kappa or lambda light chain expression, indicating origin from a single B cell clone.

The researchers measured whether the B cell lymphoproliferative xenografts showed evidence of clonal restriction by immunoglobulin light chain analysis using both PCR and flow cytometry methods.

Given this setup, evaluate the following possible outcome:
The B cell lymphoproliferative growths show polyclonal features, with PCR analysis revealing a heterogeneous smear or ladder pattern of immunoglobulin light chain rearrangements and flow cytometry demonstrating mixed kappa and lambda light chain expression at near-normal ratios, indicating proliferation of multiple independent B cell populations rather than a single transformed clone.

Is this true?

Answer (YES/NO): NO